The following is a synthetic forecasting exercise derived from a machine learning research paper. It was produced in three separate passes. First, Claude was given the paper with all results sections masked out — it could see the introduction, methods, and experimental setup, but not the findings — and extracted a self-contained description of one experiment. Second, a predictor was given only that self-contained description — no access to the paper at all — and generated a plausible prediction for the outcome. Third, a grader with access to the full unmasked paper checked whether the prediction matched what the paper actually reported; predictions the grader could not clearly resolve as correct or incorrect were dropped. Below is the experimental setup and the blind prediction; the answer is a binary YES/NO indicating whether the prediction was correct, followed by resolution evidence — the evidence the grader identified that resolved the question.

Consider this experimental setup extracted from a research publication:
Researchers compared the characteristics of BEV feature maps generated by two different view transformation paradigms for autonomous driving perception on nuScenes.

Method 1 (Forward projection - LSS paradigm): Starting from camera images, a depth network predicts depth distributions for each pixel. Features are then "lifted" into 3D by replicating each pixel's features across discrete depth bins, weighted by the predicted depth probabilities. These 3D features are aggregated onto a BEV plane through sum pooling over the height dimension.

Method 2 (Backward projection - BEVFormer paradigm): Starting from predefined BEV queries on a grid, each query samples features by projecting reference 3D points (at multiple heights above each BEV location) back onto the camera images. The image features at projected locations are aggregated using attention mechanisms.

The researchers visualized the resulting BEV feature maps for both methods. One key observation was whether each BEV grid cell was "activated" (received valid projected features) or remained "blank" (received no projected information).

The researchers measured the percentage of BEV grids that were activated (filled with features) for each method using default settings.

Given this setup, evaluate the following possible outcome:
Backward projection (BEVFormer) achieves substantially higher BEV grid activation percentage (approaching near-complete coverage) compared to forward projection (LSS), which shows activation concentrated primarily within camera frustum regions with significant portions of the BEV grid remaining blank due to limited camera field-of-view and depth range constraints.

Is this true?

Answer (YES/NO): YES